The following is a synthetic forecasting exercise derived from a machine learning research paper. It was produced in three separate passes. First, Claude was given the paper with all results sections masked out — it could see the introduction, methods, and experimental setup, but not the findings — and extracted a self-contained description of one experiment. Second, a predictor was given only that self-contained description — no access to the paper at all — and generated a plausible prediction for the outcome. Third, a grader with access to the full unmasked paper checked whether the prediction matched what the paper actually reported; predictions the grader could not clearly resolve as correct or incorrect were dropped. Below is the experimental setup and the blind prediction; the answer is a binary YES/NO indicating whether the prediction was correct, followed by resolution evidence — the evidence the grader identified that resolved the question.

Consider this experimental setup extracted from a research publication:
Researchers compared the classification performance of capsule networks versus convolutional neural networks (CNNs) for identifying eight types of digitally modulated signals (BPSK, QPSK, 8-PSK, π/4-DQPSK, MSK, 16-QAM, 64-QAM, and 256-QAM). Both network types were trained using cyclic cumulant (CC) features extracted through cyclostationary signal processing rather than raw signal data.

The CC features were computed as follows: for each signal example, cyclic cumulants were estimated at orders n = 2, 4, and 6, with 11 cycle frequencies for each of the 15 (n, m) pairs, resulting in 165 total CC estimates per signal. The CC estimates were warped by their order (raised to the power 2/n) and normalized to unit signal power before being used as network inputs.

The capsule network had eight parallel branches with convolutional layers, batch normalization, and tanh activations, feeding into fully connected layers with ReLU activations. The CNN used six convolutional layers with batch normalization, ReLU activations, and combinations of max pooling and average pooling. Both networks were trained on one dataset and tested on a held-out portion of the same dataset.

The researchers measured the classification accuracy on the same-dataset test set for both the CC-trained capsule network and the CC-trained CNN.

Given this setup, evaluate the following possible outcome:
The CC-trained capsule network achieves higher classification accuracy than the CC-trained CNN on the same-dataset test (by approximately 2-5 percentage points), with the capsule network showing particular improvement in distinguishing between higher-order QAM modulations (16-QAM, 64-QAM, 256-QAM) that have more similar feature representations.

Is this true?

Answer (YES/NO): NO